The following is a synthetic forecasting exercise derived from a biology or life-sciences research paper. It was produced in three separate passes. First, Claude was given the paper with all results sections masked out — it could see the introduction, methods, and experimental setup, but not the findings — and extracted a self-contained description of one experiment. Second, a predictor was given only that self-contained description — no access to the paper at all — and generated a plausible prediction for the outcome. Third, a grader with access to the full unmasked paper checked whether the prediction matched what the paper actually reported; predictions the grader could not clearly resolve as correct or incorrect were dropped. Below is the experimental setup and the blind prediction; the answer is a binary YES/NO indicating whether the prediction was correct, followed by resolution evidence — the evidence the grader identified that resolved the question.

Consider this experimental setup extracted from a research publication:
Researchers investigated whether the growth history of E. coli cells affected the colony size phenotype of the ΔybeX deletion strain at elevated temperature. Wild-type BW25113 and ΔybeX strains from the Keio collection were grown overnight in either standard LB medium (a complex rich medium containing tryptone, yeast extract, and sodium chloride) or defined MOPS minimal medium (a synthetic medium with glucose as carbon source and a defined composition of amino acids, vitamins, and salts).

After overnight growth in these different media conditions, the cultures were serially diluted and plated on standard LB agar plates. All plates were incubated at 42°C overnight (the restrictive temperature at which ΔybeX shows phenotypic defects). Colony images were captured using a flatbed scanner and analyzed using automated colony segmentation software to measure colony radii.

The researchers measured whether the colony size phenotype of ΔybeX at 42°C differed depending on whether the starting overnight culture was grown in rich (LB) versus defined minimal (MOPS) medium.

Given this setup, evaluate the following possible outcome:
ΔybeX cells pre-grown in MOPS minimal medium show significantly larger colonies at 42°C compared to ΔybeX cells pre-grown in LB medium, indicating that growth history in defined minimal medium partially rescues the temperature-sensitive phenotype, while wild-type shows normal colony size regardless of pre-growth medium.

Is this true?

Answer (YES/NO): NO